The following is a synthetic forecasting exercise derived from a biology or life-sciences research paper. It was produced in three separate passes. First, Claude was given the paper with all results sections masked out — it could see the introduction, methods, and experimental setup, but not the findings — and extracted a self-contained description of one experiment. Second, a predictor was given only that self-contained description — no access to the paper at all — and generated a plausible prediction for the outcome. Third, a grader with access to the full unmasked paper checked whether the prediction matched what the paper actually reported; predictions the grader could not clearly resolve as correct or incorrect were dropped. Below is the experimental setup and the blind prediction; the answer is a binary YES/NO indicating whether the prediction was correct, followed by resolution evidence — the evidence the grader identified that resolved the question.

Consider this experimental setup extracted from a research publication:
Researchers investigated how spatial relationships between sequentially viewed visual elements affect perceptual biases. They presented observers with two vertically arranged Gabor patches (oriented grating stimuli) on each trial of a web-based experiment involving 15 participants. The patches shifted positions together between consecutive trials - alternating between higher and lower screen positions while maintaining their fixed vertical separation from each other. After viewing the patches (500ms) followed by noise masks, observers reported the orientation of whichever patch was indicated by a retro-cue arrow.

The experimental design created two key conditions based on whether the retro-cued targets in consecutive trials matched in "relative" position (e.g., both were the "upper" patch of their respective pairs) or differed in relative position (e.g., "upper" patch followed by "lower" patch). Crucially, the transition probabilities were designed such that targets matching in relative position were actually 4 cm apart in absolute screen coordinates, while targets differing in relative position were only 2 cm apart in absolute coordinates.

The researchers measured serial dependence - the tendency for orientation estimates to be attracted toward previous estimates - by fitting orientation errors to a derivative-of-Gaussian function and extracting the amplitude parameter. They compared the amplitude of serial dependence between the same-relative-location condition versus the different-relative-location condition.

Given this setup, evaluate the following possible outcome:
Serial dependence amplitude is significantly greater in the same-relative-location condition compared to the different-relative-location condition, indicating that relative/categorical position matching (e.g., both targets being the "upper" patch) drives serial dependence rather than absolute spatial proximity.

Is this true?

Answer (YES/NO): YES